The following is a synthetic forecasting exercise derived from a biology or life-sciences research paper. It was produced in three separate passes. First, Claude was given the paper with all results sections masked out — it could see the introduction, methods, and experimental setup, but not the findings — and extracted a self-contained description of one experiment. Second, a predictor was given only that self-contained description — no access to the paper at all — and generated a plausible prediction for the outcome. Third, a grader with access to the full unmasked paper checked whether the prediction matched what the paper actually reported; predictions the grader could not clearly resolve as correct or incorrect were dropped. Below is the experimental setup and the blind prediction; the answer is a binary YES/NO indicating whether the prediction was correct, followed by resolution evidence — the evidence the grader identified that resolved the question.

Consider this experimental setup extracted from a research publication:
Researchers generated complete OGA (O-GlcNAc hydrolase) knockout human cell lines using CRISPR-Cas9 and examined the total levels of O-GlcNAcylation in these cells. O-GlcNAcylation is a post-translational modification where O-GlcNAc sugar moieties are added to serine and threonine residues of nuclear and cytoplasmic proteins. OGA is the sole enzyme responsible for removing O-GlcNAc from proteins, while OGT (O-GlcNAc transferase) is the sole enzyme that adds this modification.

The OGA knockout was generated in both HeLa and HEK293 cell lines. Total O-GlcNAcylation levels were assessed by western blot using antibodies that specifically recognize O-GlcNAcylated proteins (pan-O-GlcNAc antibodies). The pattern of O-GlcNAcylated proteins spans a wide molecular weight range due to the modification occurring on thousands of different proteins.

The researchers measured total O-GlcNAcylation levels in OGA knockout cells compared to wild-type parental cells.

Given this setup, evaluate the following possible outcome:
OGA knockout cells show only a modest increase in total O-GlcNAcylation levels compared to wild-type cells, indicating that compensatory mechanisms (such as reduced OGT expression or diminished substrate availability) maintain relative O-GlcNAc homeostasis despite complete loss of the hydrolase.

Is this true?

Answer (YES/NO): NO